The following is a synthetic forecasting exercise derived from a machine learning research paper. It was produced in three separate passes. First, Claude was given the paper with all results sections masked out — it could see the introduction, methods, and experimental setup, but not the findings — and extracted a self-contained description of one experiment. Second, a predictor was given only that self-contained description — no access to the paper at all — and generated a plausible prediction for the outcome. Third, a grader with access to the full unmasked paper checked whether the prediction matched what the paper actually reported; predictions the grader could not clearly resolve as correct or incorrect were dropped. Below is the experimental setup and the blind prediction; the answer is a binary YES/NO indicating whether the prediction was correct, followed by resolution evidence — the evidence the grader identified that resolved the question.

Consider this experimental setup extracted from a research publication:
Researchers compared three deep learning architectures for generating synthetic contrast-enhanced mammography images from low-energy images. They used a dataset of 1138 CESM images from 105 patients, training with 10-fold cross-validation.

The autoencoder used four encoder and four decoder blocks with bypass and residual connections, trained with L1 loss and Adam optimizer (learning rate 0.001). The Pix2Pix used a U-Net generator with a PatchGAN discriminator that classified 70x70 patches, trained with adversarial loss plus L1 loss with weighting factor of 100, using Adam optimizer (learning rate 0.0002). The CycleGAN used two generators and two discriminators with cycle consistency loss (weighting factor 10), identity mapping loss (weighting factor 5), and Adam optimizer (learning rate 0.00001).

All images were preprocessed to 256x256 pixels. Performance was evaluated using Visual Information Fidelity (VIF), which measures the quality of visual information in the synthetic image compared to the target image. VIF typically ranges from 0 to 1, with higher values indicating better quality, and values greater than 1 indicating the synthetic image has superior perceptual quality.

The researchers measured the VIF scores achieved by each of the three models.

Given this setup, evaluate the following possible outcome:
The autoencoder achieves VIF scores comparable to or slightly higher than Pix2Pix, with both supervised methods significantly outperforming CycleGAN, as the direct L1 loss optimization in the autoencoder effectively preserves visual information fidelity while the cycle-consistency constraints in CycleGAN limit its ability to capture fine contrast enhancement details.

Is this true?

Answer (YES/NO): NO